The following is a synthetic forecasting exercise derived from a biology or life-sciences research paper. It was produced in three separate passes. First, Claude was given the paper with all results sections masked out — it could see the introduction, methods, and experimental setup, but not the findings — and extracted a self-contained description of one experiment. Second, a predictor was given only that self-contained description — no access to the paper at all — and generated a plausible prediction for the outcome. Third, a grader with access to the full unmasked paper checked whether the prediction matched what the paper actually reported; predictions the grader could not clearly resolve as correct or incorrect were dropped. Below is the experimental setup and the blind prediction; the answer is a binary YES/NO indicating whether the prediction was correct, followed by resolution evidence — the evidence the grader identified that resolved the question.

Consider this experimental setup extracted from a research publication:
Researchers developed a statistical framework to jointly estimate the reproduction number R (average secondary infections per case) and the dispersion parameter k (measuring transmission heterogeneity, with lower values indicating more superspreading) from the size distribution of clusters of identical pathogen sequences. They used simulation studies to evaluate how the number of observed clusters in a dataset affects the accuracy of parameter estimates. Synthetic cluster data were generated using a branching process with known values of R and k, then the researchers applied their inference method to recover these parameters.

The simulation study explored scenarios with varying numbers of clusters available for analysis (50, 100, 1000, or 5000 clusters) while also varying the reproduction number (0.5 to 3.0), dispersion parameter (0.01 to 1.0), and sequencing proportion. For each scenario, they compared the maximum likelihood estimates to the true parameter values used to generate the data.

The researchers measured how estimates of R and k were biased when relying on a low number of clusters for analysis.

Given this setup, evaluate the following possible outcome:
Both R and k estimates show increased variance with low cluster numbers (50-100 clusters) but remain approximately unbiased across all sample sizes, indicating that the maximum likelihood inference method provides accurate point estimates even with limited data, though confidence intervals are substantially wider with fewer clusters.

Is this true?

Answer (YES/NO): NO